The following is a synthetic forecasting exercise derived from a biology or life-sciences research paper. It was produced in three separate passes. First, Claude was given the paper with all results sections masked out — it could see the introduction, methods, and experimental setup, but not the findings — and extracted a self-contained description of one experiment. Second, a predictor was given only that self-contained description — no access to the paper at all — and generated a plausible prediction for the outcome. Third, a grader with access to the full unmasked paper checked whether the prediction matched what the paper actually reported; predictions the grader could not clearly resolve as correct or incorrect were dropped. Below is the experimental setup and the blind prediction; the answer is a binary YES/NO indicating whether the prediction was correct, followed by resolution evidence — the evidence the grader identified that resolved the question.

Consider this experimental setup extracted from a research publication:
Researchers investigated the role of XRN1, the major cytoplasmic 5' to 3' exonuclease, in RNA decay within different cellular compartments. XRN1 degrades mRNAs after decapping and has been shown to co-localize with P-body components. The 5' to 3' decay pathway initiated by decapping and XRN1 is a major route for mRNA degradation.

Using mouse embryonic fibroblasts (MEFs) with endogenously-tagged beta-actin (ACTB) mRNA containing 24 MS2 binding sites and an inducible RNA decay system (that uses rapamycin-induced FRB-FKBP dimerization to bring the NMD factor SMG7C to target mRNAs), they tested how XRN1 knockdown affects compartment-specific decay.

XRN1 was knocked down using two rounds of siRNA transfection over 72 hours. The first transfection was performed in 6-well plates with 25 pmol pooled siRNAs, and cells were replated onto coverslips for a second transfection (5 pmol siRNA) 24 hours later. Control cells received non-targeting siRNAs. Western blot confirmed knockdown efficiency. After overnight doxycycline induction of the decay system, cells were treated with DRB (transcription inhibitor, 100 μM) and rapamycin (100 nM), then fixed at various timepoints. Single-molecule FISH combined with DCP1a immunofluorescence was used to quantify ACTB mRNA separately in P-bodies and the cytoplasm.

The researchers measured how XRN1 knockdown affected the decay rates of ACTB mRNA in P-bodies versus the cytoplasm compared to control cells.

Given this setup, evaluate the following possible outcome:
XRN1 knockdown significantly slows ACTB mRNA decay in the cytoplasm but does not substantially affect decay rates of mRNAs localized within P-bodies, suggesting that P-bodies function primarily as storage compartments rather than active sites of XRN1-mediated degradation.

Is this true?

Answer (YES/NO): NO